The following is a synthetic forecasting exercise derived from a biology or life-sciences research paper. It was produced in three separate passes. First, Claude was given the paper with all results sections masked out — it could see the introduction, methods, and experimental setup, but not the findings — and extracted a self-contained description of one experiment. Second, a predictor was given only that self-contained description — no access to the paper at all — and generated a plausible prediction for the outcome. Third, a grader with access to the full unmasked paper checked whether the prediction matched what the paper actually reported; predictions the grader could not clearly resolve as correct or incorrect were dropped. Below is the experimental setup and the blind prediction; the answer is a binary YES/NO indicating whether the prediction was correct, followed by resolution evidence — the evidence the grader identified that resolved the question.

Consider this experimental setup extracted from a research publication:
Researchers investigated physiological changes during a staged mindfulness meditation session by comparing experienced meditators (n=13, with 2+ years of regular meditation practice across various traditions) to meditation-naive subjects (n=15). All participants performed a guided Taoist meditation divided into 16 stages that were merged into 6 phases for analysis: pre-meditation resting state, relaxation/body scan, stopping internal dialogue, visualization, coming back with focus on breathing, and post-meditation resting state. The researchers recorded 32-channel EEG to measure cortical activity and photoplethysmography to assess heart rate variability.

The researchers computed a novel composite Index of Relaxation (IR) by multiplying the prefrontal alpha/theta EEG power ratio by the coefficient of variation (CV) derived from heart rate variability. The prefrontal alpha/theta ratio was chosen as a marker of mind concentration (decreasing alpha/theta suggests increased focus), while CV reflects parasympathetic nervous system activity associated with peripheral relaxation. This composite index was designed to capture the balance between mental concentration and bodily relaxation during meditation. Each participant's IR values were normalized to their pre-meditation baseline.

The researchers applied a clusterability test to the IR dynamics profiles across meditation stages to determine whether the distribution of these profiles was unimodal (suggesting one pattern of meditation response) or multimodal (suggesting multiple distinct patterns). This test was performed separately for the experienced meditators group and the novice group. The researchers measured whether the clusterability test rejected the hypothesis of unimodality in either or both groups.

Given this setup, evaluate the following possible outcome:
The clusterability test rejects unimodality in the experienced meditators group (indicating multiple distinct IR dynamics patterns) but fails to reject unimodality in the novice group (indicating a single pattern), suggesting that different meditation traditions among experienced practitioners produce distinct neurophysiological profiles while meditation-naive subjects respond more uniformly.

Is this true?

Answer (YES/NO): NO